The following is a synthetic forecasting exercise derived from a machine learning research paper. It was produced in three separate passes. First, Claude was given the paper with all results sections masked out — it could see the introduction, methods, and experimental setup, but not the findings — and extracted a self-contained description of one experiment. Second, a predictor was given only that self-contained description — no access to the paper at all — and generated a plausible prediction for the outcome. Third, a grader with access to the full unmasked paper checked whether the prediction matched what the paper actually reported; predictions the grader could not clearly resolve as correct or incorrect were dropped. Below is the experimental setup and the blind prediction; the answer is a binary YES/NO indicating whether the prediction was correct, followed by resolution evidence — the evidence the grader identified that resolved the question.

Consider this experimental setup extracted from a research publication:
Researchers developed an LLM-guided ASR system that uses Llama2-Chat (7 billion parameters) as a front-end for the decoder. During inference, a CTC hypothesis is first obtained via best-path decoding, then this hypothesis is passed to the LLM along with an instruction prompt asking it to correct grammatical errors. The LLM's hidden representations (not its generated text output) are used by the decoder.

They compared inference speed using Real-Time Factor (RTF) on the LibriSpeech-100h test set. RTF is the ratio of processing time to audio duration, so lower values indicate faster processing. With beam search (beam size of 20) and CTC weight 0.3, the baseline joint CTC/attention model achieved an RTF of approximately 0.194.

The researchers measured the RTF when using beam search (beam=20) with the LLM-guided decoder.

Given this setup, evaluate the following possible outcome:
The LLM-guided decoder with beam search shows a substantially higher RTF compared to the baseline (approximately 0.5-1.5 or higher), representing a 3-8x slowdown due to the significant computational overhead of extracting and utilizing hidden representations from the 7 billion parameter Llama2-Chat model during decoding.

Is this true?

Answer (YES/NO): YES